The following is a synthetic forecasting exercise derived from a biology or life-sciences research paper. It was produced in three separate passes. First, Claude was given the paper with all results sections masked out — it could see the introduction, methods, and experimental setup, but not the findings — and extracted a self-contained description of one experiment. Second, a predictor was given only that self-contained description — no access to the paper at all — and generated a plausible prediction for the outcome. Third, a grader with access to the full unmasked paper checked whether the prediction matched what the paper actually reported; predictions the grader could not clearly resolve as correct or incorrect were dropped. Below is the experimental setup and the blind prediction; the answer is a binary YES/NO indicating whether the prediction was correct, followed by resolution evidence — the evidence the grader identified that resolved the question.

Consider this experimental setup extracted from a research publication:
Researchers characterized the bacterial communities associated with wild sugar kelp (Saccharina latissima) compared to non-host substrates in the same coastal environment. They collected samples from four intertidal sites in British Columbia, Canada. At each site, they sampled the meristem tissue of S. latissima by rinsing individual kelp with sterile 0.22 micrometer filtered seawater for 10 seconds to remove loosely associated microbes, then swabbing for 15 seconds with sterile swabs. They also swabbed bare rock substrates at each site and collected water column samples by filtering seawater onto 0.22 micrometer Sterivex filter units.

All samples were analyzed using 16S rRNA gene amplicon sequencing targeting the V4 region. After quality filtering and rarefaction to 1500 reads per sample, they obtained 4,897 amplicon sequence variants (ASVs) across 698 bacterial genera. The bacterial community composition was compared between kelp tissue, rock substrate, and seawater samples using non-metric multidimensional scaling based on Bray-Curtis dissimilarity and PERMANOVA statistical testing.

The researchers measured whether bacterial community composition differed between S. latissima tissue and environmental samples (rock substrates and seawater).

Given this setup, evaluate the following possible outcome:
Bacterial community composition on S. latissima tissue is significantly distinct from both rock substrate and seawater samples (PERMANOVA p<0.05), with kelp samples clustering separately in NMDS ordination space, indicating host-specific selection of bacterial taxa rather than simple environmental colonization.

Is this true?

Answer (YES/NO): YES